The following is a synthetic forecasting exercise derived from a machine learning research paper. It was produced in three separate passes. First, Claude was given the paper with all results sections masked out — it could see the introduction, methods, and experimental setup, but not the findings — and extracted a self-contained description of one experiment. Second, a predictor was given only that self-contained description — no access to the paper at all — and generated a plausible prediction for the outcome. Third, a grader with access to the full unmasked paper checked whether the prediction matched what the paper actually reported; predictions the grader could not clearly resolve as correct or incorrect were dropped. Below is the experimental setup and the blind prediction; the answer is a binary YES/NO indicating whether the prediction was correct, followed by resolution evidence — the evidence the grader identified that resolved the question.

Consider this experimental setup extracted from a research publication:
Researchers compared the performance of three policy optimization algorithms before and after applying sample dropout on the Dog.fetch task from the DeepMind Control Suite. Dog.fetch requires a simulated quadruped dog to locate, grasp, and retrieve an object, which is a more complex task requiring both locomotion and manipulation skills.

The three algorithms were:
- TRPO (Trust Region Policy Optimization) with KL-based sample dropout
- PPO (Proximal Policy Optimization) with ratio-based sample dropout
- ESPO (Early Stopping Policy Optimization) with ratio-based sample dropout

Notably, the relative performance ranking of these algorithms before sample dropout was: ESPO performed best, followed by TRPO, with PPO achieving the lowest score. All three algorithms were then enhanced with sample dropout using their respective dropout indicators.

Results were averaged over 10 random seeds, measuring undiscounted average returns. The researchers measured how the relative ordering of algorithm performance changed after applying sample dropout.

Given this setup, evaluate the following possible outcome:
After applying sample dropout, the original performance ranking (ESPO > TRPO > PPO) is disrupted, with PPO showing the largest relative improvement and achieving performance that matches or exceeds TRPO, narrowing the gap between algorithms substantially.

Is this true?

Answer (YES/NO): YES